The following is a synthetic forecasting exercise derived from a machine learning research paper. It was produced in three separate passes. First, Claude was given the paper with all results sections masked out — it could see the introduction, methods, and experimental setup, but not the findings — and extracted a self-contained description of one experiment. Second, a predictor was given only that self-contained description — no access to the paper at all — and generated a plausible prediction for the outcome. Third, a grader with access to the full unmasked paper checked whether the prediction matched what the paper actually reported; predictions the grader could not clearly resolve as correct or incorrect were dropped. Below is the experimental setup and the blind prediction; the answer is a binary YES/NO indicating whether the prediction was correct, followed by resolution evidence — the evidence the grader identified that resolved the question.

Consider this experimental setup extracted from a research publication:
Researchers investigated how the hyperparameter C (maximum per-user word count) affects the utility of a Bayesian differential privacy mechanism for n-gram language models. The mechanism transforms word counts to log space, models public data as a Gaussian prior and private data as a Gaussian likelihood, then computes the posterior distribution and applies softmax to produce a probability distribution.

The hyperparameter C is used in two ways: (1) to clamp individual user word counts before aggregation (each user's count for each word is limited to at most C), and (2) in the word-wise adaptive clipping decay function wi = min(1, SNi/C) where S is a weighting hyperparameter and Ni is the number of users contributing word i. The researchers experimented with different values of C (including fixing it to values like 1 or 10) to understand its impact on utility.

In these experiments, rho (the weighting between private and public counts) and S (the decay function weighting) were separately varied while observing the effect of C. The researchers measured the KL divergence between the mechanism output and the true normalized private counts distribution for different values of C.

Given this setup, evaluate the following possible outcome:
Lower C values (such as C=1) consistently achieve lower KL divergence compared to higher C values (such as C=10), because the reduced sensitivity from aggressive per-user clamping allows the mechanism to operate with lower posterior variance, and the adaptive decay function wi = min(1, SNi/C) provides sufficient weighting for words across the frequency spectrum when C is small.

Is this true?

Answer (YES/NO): NO